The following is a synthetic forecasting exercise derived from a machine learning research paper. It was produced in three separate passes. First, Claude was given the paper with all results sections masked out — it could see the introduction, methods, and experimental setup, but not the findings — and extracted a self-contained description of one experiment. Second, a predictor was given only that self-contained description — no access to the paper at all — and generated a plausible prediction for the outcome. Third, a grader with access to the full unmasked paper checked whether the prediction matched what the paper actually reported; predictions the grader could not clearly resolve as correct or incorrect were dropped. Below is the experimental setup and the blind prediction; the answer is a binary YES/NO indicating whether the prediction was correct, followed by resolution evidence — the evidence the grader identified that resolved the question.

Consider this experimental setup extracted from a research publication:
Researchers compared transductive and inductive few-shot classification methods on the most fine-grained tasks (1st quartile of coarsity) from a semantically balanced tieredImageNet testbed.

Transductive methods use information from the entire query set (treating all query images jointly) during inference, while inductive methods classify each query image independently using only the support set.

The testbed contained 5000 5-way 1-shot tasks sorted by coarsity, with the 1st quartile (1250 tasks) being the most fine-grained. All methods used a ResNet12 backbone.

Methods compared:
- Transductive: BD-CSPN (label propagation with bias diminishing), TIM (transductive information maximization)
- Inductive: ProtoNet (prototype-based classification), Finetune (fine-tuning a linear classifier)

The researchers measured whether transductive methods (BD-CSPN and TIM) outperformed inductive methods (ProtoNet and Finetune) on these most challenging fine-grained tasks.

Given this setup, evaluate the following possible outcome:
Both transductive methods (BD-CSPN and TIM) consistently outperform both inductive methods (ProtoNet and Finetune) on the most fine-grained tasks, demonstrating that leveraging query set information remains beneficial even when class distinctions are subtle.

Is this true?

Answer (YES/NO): YES